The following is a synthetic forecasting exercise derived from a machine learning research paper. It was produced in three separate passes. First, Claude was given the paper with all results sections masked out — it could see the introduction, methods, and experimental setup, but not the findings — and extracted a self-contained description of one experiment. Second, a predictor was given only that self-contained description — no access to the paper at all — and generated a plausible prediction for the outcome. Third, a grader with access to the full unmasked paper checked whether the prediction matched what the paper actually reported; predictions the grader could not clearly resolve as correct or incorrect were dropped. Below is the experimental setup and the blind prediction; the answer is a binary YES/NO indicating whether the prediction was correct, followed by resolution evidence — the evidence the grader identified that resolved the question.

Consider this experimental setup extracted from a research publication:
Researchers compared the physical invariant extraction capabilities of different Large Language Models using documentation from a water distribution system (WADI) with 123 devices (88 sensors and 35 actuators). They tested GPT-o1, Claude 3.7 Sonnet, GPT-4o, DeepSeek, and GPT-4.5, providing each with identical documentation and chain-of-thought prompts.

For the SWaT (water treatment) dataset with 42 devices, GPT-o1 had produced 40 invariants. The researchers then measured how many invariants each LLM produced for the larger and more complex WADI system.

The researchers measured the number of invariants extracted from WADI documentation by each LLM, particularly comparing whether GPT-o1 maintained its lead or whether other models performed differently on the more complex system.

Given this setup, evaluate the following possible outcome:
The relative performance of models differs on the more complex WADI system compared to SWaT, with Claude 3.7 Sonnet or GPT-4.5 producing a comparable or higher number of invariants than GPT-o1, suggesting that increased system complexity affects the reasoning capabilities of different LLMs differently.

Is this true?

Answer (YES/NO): NO